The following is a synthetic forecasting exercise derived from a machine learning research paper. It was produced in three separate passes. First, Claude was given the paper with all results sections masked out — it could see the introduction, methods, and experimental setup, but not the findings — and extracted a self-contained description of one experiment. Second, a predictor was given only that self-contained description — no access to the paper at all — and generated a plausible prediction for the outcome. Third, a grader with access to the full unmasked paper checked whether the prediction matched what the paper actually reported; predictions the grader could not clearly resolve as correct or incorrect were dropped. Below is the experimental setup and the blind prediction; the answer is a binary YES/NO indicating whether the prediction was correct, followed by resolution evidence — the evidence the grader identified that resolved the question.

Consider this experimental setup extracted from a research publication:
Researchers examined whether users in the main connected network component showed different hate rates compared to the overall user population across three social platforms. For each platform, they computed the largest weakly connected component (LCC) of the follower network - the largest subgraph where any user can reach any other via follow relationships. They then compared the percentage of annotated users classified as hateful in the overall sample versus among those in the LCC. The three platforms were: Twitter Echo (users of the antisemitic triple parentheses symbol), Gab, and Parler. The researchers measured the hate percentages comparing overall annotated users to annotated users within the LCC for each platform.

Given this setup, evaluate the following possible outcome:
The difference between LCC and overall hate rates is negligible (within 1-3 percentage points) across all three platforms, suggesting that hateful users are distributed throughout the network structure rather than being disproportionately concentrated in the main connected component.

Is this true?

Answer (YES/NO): NO